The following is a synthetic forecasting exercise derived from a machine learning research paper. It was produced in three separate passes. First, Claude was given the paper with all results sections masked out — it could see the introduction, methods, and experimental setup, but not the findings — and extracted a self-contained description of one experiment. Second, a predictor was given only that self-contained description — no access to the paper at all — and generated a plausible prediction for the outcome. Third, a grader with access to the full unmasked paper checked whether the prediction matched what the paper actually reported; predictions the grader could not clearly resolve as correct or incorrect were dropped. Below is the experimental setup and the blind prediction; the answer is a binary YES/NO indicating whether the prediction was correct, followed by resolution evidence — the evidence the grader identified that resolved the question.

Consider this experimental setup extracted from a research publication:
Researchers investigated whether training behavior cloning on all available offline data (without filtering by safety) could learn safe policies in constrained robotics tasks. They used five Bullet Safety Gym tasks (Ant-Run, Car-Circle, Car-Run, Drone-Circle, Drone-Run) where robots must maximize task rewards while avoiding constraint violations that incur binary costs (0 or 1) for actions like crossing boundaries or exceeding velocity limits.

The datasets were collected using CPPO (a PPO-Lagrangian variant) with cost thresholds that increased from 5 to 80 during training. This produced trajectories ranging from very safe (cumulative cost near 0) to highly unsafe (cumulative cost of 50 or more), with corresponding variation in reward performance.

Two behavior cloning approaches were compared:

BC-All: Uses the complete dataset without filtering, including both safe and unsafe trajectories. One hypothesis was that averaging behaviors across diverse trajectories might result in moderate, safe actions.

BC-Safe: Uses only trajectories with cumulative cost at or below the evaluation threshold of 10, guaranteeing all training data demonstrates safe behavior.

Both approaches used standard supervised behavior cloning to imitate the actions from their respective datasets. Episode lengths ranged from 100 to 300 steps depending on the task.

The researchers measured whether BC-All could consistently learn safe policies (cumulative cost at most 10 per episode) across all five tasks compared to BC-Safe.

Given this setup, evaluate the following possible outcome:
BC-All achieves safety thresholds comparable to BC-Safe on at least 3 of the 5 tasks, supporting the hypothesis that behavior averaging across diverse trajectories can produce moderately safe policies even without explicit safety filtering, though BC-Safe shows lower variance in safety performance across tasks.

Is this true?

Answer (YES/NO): NO